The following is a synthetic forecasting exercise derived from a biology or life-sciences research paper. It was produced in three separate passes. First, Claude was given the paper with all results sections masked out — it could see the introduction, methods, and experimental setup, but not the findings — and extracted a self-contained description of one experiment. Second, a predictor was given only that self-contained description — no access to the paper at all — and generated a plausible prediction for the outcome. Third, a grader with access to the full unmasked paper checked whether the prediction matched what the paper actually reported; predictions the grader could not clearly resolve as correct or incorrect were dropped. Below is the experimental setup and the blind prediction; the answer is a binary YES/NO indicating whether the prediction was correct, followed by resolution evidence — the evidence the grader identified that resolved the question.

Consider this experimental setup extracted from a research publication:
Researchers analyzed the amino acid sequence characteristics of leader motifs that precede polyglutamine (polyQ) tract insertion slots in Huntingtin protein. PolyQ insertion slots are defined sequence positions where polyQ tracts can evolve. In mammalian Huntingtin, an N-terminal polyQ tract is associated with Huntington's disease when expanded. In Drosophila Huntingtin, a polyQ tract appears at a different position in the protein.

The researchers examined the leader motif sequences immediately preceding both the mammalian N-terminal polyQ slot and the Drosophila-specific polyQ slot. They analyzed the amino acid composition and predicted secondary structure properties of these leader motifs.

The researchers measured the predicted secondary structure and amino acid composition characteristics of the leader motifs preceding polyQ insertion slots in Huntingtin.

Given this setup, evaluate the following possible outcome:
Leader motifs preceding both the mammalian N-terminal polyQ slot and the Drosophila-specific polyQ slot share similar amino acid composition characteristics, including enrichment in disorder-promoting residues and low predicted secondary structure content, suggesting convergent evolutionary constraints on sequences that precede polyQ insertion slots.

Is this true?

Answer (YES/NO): NO